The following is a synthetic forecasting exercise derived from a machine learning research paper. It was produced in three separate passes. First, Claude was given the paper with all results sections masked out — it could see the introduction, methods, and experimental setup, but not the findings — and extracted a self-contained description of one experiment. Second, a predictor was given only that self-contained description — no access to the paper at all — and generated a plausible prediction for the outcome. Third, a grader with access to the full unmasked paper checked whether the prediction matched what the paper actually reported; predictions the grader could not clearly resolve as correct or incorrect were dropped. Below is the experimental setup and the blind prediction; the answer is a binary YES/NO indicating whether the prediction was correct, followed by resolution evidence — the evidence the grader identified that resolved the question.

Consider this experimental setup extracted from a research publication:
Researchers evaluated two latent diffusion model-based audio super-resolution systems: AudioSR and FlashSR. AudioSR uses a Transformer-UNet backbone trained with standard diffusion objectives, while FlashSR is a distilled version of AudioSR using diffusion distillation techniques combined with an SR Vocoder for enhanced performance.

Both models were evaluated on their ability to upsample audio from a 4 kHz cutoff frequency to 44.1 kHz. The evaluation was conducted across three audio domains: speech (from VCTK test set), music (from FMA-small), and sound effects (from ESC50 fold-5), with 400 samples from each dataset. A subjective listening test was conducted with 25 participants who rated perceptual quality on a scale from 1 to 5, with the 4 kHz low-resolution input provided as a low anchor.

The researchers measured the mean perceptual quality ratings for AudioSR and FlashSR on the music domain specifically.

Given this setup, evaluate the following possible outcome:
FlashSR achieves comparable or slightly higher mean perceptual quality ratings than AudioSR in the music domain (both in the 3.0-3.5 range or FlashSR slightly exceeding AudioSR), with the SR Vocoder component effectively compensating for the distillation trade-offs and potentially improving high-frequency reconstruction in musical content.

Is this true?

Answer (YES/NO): NO